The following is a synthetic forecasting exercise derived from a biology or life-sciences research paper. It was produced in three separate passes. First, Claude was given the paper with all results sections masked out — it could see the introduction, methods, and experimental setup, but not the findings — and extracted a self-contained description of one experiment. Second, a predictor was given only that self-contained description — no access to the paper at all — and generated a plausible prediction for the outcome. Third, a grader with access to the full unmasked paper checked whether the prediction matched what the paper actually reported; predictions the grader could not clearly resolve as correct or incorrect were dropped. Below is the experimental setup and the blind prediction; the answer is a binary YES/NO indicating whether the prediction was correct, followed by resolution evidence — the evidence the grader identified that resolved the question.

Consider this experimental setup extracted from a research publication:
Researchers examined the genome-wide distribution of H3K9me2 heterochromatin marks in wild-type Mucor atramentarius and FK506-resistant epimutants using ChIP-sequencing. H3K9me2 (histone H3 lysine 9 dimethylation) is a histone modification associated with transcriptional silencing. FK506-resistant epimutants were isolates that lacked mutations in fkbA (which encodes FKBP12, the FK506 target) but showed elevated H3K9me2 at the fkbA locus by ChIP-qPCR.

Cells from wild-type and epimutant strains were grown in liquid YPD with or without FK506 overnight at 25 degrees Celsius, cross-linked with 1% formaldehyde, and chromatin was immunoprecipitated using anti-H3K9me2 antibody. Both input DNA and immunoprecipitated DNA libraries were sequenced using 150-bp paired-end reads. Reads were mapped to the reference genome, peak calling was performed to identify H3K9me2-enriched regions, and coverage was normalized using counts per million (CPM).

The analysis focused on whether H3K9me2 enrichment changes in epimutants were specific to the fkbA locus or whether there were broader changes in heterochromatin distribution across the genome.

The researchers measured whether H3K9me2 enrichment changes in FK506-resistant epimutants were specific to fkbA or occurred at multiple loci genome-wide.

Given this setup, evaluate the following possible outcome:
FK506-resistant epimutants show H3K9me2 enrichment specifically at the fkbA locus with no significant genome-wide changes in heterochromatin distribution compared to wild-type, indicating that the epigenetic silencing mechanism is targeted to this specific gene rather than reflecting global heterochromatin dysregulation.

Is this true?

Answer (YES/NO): NO